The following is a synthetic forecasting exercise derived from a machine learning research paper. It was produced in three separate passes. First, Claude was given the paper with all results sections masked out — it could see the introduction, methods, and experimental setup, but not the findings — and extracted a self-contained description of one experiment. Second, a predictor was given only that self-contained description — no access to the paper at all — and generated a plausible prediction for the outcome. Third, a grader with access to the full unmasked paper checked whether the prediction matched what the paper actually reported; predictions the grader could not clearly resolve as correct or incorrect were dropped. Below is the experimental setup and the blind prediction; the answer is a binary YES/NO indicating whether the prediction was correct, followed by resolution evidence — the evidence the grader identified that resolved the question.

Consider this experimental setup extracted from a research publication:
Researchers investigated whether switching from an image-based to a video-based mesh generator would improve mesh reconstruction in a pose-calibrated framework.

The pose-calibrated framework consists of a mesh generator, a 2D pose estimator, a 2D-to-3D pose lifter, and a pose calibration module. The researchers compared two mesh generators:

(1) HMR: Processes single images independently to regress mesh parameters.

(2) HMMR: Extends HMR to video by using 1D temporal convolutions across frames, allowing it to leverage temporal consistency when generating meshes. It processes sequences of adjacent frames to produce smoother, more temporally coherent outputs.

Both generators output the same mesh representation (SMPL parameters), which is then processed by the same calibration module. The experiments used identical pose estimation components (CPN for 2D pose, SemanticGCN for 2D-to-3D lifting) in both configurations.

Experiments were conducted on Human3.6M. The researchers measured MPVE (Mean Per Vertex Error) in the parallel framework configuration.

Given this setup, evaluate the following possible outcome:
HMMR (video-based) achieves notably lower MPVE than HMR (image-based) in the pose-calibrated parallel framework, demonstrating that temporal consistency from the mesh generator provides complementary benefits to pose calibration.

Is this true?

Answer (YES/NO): NO